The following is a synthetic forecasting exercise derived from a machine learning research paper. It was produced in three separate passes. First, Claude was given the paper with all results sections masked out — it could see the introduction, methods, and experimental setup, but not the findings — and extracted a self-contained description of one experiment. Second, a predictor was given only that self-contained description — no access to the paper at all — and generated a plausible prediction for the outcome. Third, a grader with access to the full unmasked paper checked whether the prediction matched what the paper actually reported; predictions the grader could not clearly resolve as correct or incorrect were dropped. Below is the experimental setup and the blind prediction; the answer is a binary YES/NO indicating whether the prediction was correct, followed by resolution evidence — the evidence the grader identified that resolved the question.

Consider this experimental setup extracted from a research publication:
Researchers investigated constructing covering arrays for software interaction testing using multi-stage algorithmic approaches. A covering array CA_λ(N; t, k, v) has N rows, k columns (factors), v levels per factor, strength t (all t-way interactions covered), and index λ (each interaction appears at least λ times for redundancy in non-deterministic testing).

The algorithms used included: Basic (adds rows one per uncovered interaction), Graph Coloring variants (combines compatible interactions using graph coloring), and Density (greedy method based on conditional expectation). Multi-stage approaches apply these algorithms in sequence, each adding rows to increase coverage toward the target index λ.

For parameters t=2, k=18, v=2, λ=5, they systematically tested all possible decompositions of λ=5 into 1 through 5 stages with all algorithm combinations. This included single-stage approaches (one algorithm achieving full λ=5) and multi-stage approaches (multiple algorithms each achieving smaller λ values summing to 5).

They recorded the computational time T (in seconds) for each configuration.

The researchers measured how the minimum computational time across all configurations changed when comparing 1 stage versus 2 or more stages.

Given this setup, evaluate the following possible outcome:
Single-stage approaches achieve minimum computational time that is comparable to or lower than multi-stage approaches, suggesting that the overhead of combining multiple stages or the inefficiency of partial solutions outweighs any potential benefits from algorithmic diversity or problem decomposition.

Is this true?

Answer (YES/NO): NO